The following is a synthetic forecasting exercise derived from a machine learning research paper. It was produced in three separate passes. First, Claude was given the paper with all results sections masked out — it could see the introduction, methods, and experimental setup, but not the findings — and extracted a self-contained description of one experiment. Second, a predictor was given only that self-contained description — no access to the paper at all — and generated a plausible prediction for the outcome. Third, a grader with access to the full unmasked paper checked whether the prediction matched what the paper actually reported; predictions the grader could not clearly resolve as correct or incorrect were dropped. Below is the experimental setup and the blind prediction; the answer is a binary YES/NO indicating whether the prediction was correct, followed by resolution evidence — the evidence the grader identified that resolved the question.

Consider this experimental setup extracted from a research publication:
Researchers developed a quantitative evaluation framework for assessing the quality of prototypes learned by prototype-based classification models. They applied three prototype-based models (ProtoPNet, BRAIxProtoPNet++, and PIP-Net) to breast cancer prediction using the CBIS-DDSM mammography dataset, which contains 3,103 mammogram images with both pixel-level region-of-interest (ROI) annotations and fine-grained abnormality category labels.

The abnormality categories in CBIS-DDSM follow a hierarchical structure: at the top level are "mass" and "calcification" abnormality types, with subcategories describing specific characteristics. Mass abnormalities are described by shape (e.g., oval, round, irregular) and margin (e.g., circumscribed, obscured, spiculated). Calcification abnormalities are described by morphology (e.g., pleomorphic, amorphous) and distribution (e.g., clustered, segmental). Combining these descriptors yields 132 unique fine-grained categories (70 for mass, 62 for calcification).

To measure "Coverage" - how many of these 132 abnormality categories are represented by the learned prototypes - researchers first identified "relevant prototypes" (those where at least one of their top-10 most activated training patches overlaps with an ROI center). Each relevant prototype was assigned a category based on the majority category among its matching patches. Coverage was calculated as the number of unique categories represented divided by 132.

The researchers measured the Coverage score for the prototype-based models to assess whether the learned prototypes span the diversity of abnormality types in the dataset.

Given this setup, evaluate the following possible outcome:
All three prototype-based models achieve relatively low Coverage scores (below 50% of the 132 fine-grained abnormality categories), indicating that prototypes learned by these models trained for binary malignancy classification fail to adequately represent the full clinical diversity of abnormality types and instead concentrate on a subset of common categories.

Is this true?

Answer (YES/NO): YES